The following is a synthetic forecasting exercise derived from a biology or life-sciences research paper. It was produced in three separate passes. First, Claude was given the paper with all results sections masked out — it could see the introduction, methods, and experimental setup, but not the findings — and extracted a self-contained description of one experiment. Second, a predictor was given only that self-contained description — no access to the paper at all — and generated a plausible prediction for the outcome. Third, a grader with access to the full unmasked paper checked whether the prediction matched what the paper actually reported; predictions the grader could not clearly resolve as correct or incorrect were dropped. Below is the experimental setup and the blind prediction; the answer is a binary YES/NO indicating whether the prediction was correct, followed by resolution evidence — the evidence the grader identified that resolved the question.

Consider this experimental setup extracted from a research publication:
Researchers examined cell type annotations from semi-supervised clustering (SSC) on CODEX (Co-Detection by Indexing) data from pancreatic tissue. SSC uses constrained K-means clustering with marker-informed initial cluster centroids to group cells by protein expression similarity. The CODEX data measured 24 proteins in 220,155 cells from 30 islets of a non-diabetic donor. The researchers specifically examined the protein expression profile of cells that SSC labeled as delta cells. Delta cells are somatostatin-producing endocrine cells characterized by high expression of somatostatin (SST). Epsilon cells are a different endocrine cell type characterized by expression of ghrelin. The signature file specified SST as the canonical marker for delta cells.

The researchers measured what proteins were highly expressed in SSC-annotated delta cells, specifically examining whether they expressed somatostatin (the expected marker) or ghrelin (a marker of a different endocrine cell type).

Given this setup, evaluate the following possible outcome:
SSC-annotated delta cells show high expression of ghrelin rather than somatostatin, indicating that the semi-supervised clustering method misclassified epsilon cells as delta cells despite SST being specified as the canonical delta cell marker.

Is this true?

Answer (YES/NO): YES